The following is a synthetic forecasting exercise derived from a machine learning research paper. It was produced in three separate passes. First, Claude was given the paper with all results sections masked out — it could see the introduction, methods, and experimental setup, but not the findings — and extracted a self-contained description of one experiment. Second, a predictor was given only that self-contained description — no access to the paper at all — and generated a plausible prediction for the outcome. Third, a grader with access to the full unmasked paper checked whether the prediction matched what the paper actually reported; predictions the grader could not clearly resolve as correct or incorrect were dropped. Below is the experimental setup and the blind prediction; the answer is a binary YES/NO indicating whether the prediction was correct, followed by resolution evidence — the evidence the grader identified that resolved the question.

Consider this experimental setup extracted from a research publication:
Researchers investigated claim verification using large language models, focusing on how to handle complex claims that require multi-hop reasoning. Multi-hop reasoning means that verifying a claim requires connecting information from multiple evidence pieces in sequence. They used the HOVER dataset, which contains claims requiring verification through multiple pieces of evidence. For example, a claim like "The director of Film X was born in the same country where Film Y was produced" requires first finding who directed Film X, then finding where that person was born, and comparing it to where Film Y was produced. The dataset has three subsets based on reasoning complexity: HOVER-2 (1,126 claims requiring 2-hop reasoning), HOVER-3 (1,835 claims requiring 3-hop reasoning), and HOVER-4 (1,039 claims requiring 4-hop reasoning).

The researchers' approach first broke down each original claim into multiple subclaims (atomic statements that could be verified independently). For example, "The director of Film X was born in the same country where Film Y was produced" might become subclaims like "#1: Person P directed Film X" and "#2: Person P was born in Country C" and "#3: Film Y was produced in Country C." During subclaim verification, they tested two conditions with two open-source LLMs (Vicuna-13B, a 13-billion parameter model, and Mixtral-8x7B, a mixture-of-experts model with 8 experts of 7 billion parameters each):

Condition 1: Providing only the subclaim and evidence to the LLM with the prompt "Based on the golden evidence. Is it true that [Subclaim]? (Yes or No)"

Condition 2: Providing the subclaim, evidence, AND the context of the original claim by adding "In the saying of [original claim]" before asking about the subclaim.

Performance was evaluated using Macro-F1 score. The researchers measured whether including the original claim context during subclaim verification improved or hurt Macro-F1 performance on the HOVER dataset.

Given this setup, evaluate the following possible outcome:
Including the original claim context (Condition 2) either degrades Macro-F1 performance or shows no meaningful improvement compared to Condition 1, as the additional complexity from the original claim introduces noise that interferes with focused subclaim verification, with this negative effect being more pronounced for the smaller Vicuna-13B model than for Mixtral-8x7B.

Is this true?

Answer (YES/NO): NO